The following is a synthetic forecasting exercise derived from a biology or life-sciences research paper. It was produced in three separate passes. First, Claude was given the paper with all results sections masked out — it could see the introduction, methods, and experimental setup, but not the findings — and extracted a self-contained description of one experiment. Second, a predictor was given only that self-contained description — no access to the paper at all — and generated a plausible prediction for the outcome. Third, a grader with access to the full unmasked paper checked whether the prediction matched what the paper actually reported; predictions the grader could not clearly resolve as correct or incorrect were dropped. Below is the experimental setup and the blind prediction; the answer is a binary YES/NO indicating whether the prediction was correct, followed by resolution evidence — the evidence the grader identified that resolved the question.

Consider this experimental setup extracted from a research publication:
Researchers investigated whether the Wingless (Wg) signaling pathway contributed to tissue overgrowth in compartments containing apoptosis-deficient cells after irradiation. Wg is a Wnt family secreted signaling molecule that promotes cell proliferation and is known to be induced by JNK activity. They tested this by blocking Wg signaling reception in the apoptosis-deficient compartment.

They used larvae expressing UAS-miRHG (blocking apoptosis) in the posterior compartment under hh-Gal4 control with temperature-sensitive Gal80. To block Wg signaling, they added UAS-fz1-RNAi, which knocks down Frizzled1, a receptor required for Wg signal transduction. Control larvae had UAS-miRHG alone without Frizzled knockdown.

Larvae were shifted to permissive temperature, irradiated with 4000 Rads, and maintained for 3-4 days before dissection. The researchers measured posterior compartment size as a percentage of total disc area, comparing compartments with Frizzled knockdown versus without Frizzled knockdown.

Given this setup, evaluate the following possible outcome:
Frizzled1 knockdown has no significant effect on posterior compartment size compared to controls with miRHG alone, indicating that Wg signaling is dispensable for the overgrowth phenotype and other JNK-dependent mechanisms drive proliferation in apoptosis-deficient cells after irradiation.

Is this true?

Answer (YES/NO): NO